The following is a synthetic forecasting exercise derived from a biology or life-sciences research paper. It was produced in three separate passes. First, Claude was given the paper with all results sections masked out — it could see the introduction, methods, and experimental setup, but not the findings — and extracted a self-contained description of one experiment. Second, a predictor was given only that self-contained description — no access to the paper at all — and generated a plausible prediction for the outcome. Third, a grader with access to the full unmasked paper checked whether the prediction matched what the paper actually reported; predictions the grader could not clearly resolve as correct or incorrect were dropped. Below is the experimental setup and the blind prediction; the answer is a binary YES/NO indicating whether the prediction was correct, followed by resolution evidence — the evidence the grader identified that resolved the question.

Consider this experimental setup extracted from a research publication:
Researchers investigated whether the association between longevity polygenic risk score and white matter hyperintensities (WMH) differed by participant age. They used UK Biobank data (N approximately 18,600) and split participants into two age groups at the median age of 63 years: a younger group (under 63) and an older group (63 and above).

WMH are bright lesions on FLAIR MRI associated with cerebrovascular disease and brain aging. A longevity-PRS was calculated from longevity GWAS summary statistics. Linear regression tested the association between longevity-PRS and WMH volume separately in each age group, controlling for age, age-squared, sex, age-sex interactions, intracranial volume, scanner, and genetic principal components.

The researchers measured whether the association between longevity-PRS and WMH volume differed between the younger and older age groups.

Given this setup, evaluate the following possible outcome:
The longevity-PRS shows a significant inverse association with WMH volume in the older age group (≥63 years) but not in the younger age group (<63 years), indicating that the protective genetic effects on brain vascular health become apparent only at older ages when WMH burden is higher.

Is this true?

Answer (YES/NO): NO